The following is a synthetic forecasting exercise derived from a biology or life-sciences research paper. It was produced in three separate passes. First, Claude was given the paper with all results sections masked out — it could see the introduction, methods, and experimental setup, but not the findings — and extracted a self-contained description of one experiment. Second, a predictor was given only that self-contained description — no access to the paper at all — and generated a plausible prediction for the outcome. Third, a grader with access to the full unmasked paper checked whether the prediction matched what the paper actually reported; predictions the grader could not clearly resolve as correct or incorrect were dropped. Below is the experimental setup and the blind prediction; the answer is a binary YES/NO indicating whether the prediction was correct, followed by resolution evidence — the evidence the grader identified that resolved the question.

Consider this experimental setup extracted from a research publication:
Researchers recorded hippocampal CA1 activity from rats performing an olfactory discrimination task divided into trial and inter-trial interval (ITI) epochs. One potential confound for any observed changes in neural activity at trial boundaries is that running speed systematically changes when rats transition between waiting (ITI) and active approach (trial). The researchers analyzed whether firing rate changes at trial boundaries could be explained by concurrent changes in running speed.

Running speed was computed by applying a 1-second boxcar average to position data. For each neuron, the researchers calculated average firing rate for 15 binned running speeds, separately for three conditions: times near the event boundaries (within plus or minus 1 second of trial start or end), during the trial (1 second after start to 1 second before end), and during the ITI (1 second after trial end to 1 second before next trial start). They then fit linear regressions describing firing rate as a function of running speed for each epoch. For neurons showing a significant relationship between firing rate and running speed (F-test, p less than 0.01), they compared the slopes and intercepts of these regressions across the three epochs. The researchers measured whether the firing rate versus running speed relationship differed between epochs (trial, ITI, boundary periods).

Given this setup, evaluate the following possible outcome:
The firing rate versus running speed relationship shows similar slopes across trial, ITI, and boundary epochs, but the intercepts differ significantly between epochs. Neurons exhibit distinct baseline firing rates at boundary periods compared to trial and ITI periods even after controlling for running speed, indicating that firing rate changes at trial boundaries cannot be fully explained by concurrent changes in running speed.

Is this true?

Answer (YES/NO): YES